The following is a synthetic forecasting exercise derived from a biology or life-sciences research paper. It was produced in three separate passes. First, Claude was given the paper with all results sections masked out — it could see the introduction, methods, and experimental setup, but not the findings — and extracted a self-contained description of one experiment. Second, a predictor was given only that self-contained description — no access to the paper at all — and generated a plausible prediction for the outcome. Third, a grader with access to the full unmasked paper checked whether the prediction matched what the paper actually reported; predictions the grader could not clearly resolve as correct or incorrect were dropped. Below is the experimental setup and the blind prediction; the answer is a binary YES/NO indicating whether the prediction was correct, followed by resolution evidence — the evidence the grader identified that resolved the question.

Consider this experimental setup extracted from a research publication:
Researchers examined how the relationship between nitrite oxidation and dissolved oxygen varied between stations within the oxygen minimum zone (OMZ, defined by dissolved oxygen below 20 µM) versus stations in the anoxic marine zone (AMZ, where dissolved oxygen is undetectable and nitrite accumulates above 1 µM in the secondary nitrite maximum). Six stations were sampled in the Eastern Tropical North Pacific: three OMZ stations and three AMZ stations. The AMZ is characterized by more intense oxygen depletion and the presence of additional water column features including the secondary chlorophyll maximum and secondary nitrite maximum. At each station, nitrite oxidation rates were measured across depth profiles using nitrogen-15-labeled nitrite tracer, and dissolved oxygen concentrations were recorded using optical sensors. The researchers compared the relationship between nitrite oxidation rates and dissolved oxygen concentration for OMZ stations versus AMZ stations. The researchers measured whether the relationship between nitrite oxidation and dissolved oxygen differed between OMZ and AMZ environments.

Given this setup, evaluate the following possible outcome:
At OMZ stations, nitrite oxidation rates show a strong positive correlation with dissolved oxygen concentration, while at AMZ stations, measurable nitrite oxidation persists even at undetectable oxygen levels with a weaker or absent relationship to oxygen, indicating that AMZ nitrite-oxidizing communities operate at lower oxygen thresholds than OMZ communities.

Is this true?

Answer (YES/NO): NO